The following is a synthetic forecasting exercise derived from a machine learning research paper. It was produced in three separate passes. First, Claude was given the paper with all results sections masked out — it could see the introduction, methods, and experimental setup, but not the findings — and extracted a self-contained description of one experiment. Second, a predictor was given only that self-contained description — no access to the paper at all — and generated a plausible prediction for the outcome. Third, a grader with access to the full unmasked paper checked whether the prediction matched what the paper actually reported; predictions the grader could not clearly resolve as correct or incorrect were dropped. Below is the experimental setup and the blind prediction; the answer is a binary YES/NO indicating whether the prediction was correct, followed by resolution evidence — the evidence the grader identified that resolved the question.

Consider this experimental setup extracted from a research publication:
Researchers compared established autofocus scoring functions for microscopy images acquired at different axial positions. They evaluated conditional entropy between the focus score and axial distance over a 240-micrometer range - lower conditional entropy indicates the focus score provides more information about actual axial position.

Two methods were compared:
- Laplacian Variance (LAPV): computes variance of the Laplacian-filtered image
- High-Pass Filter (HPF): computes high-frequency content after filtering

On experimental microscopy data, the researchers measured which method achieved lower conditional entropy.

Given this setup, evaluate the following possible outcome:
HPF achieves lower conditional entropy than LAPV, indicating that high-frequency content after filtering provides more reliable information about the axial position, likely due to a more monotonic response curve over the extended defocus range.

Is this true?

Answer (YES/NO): NO